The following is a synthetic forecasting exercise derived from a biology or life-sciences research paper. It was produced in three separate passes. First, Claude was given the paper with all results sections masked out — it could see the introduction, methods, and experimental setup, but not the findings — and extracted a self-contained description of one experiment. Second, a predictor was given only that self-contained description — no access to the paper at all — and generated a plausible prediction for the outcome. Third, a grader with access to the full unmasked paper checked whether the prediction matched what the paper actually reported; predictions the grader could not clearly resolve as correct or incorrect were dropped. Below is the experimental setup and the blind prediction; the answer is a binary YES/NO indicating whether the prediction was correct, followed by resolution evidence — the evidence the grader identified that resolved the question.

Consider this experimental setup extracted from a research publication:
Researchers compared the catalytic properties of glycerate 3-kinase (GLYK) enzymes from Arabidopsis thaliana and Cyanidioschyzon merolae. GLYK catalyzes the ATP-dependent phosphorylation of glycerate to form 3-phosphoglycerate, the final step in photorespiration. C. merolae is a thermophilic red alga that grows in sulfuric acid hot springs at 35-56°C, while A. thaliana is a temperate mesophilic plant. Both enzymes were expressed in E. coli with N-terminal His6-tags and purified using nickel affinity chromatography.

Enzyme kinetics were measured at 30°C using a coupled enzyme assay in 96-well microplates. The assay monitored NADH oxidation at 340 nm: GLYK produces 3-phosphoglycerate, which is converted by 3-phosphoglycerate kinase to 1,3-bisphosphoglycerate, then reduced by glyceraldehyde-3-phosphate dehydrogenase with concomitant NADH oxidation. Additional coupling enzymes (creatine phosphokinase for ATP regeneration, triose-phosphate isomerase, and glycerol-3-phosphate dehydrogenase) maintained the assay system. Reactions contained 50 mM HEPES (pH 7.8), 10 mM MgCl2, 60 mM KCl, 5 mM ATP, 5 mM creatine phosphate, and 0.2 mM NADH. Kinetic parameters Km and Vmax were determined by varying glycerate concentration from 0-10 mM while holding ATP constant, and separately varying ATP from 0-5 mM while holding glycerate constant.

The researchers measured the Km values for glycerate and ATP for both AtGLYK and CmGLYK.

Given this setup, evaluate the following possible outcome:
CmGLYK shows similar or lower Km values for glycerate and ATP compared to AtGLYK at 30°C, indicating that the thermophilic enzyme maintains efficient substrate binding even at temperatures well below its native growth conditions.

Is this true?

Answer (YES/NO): YES